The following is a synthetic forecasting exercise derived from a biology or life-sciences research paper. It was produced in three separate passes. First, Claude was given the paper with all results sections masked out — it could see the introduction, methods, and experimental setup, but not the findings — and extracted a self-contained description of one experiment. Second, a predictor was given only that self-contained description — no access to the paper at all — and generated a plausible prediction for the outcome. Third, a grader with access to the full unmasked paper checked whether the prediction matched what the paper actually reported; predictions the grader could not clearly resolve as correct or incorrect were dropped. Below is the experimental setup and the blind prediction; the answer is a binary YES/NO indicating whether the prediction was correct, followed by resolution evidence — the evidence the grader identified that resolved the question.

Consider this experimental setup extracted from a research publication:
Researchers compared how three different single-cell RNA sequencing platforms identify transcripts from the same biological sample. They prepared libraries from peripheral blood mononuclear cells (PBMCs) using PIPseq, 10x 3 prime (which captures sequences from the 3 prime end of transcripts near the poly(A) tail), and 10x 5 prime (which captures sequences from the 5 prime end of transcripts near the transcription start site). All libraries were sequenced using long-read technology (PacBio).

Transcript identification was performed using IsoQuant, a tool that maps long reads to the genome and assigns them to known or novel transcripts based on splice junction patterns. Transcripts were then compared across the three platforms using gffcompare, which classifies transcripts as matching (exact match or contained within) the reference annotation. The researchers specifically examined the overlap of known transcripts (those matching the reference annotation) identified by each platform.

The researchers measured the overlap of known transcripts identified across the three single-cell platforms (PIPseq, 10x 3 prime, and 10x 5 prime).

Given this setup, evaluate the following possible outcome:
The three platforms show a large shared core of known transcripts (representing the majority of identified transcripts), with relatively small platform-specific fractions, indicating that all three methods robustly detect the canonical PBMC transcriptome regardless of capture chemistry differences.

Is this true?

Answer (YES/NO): YES